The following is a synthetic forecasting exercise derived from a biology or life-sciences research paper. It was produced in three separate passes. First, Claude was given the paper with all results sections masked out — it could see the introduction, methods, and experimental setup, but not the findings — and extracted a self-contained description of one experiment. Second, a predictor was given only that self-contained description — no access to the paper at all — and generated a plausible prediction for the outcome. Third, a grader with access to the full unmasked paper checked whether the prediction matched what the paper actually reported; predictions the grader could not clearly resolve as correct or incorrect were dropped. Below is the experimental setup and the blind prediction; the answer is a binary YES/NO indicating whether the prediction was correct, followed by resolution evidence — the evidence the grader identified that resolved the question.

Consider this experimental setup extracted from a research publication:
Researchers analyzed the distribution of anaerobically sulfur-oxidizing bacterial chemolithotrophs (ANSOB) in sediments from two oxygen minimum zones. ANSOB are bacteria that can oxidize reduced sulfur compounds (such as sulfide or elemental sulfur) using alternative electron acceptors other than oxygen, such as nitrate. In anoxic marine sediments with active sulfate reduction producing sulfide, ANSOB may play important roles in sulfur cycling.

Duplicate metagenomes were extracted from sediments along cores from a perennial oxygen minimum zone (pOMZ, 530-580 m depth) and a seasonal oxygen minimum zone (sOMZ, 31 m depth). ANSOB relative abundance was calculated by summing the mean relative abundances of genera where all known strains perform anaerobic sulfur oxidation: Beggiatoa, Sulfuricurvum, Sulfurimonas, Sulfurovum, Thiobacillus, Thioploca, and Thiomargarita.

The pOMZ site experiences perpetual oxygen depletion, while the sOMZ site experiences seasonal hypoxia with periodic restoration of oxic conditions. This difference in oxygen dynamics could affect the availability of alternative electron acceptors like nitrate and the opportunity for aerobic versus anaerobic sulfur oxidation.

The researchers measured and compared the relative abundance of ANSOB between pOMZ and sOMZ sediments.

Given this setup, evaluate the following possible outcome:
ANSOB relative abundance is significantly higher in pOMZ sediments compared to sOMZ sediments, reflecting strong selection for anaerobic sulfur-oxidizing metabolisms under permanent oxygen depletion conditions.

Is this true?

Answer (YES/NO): YES